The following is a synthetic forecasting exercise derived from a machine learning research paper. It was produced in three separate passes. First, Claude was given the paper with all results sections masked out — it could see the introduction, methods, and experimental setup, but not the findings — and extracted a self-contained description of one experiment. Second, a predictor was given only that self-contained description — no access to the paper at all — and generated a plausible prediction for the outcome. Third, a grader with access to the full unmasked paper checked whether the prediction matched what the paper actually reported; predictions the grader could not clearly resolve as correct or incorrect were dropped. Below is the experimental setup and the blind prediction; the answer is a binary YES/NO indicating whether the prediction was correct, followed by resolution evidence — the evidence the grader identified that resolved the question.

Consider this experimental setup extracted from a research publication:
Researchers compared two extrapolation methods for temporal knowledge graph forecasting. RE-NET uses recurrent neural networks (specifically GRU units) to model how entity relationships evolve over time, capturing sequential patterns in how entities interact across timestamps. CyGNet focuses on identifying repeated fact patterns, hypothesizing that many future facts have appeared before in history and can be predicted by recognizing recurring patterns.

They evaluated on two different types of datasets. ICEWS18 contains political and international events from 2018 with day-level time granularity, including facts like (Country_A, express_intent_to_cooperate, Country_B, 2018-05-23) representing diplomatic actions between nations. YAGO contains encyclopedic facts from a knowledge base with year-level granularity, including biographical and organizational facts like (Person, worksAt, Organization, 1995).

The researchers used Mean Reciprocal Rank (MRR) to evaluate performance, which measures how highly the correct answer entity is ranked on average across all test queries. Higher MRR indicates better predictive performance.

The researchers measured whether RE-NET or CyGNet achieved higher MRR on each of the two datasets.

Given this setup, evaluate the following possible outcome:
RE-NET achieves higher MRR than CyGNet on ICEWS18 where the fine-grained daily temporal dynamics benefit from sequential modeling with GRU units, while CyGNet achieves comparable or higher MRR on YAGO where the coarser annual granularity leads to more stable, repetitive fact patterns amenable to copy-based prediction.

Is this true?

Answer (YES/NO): NO